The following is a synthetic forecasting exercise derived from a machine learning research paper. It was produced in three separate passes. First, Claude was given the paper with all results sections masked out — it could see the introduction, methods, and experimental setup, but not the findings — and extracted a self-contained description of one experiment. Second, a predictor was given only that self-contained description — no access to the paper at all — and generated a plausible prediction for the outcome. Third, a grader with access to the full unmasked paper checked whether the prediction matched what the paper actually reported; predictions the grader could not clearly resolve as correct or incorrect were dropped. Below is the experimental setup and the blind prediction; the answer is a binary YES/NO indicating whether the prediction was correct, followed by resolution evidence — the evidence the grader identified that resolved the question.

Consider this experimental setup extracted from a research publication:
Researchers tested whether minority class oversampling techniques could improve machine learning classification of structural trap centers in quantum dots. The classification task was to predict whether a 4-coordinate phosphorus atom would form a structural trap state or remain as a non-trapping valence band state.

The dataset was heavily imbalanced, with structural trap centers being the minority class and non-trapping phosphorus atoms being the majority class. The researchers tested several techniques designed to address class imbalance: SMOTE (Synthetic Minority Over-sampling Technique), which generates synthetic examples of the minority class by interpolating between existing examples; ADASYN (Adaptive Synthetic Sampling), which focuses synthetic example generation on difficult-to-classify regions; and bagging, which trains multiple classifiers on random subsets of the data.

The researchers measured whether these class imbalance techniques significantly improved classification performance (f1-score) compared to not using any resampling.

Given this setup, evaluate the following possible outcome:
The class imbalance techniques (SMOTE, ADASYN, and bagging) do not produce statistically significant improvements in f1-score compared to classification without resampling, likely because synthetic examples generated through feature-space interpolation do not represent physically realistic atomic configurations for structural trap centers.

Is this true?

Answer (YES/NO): YES